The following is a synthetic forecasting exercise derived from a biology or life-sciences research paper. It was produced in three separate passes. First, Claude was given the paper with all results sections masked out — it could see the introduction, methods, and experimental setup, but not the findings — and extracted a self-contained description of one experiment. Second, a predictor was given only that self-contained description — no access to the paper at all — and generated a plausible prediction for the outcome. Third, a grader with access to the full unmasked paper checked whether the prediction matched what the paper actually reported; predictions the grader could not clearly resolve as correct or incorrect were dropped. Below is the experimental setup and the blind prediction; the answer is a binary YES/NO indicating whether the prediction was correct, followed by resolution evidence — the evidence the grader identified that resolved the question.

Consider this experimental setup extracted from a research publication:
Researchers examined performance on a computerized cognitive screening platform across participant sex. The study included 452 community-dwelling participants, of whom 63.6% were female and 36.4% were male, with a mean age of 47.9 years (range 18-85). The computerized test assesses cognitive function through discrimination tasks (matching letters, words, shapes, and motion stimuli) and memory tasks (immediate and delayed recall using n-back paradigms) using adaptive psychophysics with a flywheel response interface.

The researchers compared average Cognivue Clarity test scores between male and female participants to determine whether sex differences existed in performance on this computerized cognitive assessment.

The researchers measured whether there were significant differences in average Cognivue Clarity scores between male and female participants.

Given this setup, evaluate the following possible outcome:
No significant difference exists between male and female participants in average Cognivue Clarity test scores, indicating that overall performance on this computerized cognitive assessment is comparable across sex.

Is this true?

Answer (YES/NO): YES